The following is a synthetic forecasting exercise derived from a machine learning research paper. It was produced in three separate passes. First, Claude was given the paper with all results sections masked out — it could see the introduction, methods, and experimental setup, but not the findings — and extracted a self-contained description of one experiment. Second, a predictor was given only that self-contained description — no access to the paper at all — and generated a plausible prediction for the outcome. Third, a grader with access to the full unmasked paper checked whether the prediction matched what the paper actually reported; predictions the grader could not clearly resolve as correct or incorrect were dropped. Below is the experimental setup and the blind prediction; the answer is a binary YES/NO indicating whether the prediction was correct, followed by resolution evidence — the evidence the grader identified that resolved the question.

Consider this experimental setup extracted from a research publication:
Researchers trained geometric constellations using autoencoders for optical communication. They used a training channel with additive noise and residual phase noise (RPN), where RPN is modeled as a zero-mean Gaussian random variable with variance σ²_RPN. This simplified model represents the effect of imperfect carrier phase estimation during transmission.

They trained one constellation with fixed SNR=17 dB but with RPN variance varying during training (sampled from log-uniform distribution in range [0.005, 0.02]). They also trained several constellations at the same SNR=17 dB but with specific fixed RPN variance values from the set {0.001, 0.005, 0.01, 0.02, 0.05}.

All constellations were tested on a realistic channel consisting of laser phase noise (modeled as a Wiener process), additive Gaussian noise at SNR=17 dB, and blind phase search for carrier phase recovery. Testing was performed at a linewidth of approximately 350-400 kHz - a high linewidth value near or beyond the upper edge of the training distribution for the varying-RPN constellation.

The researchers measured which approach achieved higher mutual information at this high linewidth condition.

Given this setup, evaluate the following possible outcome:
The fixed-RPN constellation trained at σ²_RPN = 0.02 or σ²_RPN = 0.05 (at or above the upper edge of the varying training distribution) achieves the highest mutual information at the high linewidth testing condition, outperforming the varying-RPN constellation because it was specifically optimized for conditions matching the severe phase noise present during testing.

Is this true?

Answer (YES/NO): YES